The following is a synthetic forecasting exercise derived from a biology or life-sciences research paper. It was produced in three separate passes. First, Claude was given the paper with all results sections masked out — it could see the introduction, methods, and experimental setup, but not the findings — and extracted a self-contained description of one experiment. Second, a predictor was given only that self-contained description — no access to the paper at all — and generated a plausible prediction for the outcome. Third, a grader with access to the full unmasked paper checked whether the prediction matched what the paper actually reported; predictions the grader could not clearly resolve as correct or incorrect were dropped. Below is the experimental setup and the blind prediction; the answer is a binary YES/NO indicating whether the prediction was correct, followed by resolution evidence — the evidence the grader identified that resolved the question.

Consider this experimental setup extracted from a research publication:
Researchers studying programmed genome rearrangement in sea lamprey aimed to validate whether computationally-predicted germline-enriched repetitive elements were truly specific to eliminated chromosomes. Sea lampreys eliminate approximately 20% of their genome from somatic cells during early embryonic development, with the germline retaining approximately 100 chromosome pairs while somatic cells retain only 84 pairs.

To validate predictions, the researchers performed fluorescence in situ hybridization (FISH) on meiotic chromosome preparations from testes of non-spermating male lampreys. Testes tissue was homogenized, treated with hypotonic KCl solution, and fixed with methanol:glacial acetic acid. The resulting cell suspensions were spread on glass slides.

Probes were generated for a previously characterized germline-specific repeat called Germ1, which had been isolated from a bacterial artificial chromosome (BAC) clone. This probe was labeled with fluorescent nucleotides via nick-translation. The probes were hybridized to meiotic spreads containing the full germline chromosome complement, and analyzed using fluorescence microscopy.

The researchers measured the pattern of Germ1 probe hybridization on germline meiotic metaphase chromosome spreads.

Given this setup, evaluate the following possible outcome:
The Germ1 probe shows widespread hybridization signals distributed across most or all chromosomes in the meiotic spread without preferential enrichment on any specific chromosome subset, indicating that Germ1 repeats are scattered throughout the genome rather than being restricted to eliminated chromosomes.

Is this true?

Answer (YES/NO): NO